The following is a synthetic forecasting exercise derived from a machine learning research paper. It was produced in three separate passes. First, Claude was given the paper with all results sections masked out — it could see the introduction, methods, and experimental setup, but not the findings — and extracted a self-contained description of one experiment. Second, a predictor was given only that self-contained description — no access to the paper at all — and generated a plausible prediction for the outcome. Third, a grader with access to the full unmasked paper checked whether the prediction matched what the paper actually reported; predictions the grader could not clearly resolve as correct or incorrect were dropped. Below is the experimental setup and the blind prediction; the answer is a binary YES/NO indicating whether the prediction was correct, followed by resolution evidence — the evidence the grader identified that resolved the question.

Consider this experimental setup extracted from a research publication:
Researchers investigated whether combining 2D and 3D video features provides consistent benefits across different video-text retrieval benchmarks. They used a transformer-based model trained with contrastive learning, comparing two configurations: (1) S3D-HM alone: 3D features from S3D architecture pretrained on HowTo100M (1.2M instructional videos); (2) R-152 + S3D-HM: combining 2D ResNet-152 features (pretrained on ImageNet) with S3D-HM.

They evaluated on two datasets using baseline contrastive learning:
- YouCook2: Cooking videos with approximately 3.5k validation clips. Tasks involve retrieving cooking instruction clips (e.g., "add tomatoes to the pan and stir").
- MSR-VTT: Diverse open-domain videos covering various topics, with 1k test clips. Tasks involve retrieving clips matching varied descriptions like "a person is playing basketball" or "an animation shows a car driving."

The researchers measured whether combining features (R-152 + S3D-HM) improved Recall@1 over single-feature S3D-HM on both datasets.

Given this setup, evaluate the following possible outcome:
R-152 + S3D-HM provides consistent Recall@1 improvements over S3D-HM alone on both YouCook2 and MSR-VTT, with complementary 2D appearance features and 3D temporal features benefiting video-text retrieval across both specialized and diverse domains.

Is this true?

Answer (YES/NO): NO